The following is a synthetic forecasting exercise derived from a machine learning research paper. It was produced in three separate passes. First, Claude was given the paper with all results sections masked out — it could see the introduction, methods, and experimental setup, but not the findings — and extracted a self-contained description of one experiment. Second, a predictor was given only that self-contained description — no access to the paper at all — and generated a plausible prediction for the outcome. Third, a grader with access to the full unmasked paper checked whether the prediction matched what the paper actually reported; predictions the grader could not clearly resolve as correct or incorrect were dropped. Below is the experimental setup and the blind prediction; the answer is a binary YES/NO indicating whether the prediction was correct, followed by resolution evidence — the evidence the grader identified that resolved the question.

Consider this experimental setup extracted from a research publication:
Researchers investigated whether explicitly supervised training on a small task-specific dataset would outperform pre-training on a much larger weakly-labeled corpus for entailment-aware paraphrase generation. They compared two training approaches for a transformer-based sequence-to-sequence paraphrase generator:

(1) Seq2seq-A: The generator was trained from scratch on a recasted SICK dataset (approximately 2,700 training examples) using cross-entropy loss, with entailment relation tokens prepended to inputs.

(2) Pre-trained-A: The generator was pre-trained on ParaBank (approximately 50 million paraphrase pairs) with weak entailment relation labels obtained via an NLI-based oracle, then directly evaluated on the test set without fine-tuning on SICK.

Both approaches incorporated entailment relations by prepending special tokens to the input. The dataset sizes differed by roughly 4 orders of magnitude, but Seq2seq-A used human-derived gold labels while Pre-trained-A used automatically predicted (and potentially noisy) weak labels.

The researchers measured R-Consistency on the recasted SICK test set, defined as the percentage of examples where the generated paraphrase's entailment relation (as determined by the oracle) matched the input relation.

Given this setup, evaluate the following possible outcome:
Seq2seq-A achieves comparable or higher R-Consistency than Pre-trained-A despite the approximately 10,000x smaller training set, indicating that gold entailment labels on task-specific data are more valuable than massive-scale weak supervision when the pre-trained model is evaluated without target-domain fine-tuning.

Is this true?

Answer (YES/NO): NO